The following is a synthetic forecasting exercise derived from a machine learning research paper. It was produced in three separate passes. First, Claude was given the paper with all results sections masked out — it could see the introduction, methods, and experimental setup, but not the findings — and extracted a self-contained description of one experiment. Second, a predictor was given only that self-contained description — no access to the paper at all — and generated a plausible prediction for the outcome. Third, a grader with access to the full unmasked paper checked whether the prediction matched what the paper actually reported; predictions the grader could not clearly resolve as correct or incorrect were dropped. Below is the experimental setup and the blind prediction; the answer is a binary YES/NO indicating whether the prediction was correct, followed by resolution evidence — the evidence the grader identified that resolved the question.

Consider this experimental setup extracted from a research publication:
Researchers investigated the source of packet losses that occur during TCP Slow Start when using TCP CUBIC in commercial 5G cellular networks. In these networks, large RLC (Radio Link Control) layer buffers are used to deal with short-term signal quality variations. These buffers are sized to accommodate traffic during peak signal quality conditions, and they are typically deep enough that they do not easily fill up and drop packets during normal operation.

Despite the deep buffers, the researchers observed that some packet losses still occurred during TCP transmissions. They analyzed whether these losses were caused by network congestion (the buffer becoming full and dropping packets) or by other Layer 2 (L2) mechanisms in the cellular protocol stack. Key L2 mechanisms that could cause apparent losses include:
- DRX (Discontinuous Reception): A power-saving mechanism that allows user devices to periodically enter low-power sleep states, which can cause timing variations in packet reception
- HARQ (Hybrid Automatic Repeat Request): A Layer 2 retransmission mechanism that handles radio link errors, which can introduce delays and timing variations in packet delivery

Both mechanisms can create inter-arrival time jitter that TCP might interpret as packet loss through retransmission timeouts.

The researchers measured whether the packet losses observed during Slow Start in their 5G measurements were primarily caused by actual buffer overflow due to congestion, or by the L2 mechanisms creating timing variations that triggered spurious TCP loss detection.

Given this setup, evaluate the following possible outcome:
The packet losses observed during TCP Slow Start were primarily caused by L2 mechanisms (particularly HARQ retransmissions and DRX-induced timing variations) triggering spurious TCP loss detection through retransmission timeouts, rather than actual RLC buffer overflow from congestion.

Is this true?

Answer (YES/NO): YES